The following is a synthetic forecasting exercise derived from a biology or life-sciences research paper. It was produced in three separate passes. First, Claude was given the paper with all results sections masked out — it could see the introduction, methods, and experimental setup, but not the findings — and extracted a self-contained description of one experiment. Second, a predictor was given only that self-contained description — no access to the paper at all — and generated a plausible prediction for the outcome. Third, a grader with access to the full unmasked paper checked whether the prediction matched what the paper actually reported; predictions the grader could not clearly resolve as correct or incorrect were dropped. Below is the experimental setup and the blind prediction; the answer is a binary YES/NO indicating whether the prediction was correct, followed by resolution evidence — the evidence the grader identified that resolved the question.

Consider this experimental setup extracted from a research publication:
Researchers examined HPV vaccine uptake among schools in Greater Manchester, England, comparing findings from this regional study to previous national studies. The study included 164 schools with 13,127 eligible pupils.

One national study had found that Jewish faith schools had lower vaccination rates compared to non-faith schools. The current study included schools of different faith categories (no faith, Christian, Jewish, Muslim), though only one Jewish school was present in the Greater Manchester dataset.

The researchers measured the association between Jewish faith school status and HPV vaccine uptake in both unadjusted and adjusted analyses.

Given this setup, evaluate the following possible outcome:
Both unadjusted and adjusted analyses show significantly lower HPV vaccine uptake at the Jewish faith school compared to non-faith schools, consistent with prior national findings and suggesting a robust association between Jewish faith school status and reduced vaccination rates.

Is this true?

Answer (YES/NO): NO